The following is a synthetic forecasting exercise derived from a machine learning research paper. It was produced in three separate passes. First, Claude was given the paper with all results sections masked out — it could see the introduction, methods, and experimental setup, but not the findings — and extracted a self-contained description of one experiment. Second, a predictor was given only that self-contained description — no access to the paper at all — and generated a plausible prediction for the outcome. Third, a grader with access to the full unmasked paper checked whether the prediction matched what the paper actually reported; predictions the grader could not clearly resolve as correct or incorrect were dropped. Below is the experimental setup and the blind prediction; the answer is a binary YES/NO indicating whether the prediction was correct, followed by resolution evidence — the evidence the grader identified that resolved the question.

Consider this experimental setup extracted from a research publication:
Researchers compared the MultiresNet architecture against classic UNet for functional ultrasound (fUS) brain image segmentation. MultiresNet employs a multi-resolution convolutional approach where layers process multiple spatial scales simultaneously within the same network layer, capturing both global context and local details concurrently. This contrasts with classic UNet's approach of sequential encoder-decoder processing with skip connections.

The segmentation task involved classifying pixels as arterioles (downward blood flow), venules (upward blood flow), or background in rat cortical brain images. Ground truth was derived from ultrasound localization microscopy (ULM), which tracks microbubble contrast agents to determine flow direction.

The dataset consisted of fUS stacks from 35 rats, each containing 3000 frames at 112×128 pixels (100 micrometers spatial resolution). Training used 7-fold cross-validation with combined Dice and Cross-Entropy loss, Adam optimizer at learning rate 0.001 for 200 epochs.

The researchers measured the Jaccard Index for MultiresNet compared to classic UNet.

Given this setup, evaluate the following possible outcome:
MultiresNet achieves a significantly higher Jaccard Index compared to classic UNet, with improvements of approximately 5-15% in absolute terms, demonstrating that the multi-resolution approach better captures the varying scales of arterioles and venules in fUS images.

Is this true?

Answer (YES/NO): NO